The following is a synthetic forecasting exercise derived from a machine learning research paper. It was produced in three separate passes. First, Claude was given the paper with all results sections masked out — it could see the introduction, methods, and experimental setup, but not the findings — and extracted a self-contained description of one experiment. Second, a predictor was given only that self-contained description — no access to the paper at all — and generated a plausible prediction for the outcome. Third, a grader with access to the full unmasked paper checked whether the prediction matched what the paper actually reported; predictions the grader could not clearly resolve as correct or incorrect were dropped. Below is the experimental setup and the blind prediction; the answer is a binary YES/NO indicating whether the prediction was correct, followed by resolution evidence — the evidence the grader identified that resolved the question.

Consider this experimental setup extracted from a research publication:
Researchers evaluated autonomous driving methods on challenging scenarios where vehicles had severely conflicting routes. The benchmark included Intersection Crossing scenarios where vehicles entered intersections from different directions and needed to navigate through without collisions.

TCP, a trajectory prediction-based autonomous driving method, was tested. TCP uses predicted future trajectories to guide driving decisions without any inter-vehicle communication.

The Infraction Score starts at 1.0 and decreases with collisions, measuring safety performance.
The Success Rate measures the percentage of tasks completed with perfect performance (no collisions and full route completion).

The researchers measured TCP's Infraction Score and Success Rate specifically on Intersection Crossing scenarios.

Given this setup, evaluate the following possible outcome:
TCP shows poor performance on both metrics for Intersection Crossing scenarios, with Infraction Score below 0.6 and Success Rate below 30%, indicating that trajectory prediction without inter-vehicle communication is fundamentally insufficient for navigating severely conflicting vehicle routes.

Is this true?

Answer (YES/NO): NO